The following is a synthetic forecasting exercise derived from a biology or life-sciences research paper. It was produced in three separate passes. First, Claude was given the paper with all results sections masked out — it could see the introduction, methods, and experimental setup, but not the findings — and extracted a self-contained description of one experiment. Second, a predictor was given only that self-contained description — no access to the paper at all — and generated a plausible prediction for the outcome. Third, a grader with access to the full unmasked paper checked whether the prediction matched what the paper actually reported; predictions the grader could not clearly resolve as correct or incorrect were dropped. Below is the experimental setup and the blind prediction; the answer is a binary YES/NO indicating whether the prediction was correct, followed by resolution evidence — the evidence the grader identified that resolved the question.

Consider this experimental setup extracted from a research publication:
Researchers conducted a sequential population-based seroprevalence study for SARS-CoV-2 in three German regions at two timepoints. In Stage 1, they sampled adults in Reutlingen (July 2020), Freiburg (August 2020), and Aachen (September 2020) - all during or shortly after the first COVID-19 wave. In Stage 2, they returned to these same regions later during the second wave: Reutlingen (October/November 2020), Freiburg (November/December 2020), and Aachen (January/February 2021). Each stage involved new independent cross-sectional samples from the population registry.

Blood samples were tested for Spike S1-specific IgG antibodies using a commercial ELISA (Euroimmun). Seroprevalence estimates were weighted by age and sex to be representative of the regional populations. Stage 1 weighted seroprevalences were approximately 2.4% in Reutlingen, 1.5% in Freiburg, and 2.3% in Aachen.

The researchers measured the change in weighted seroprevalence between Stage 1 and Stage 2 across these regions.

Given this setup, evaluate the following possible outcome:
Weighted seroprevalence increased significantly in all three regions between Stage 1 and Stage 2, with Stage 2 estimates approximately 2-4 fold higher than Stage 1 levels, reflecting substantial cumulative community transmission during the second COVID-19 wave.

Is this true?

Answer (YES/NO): NO